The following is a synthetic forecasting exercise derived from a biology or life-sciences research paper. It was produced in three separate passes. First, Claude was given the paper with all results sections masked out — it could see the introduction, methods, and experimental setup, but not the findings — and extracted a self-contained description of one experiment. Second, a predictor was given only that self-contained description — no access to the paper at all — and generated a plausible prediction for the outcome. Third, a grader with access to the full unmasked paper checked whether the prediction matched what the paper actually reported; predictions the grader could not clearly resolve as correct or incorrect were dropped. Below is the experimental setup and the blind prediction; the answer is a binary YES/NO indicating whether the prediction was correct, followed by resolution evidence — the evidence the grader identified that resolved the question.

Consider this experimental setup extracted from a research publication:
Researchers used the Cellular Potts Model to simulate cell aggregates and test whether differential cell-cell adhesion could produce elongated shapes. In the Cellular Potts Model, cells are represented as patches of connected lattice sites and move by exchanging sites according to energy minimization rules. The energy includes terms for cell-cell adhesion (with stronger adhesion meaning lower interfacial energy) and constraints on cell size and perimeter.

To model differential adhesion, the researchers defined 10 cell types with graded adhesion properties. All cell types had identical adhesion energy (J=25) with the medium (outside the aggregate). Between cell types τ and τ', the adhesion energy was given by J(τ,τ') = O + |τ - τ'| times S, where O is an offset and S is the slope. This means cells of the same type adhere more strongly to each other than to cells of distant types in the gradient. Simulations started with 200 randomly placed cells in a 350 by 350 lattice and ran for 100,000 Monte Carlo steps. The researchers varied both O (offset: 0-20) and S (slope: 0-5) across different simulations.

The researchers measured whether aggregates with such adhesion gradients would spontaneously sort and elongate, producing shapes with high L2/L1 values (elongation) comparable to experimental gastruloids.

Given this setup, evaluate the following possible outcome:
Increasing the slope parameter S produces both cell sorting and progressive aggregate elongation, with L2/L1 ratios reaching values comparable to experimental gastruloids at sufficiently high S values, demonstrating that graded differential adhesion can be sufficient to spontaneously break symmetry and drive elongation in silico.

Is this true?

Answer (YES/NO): NO